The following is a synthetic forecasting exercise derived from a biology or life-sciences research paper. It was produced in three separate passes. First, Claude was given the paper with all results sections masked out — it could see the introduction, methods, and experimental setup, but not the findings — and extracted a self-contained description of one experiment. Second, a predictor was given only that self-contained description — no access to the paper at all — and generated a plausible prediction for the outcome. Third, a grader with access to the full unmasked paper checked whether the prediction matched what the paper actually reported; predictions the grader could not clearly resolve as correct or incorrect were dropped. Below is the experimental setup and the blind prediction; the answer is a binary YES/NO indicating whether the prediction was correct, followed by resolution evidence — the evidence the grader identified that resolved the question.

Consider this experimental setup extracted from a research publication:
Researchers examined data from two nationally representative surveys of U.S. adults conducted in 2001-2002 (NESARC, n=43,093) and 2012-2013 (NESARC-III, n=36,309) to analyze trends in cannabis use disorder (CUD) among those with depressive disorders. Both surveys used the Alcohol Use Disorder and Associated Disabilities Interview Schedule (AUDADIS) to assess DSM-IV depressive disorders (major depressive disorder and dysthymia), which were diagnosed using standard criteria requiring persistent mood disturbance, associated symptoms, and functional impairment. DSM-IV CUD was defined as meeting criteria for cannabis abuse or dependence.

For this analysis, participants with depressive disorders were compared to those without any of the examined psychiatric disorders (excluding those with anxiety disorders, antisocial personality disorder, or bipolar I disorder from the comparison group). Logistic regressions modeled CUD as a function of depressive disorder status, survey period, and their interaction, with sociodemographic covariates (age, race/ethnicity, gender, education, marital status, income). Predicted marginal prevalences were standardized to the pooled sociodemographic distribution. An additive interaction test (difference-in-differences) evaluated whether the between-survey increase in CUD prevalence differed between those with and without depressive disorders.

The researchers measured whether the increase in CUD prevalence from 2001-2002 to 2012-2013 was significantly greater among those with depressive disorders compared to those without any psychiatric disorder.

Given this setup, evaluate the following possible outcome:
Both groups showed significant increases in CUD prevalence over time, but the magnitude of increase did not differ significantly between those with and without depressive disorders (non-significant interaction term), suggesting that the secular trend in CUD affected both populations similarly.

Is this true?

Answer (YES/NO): NO